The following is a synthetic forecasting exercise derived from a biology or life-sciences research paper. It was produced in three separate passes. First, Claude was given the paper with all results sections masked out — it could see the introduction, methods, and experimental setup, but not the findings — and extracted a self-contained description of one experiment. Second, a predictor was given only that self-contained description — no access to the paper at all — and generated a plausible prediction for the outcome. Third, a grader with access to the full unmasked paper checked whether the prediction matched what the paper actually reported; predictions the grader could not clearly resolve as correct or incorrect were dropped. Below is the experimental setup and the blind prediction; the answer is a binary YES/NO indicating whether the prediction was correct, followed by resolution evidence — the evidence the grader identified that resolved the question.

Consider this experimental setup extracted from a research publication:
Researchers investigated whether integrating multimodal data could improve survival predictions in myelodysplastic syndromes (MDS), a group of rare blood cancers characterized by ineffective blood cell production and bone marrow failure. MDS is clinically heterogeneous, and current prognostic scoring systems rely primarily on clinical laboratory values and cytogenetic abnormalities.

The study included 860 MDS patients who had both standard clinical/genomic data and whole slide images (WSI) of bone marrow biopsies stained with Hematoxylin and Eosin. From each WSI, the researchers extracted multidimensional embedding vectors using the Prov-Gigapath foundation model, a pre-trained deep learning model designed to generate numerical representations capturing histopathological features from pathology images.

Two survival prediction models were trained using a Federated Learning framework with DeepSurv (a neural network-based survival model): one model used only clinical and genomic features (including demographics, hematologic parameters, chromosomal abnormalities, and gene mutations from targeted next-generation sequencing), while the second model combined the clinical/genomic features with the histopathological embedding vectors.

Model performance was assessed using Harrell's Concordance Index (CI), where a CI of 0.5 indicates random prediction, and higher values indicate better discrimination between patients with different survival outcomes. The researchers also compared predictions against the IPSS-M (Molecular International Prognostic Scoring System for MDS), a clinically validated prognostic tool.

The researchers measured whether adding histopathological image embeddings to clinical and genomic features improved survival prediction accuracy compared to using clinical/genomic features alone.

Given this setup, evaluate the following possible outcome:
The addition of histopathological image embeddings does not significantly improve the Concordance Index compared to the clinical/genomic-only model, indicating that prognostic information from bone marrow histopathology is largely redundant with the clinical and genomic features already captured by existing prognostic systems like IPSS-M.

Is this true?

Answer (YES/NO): NO